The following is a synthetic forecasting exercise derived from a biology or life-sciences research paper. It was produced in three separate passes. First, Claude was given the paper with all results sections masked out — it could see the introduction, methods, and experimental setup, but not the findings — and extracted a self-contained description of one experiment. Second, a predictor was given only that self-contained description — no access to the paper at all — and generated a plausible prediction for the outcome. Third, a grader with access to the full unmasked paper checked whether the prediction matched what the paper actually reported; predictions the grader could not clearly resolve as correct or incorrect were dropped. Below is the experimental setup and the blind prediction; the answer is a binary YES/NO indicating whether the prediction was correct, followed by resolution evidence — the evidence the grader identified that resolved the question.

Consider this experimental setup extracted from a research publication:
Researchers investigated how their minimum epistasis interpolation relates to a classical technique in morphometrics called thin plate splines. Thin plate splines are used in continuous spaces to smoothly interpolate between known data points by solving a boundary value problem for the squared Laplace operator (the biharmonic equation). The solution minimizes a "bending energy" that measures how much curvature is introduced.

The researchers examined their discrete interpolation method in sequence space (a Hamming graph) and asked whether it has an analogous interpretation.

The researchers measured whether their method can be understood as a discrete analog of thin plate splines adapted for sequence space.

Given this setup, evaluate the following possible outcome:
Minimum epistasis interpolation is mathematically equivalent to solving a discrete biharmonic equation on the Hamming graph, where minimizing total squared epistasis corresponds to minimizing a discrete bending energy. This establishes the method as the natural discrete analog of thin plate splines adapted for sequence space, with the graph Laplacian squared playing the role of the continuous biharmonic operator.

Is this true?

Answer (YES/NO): NO